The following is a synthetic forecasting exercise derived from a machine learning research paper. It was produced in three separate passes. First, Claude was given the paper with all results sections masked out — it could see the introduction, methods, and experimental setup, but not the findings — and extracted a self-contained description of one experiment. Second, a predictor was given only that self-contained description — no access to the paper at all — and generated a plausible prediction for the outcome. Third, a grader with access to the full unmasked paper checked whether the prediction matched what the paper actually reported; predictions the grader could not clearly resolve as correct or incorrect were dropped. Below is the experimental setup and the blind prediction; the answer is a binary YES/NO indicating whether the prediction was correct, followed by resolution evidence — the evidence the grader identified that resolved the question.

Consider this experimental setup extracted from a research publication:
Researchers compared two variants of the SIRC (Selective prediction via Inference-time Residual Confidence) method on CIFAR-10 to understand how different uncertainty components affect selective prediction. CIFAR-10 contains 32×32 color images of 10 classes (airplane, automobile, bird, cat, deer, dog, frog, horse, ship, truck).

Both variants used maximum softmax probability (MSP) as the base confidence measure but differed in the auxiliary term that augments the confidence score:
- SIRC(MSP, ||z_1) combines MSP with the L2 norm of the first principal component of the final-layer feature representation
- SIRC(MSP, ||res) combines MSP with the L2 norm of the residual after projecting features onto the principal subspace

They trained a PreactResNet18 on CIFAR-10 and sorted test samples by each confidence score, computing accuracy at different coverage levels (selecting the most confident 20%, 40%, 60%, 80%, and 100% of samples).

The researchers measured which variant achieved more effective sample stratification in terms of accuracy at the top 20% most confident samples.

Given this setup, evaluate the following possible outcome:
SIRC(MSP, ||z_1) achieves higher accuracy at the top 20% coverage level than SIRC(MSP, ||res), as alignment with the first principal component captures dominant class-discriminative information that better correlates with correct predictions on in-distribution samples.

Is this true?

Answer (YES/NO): NO